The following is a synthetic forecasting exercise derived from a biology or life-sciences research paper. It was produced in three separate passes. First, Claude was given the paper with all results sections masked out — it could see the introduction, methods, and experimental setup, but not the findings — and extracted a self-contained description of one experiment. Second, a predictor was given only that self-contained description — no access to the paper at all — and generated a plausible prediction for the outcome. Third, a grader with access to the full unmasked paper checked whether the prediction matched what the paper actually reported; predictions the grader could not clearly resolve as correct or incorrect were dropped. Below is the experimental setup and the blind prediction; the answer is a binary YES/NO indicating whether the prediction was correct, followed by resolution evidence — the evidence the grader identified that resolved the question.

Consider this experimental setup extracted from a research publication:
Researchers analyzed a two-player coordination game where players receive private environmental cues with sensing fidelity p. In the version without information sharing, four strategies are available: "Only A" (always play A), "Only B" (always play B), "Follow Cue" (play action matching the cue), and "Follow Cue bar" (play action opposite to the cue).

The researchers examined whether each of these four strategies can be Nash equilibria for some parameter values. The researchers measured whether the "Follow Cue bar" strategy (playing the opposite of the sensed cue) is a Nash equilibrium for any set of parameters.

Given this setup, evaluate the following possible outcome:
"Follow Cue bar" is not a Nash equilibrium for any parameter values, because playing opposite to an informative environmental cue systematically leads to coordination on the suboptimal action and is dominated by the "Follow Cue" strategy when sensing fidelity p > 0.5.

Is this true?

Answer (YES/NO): YES